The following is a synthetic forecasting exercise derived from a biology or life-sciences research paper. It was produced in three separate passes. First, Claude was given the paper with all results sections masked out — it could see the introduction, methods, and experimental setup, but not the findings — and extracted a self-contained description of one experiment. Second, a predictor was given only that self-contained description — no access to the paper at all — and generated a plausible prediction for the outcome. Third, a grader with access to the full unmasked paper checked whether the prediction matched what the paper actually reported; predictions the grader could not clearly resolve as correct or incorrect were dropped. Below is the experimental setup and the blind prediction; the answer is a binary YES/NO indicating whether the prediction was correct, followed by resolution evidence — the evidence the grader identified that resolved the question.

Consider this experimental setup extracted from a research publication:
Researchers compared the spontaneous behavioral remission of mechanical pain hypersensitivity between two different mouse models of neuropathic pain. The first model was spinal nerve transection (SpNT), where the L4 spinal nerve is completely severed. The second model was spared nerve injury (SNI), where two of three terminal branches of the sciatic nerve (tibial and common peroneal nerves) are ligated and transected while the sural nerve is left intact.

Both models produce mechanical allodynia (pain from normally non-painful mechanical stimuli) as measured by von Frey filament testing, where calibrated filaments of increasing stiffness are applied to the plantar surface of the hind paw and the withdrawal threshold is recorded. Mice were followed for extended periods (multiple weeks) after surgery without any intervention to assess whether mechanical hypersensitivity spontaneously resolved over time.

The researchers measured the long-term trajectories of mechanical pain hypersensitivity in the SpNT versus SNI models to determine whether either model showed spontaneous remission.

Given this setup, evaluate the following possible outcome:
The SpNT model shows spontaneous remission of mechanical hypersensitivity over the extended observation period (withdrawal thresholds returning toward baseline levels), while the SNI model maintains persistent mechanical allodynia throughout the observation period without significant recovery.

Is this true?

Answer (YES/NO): YES